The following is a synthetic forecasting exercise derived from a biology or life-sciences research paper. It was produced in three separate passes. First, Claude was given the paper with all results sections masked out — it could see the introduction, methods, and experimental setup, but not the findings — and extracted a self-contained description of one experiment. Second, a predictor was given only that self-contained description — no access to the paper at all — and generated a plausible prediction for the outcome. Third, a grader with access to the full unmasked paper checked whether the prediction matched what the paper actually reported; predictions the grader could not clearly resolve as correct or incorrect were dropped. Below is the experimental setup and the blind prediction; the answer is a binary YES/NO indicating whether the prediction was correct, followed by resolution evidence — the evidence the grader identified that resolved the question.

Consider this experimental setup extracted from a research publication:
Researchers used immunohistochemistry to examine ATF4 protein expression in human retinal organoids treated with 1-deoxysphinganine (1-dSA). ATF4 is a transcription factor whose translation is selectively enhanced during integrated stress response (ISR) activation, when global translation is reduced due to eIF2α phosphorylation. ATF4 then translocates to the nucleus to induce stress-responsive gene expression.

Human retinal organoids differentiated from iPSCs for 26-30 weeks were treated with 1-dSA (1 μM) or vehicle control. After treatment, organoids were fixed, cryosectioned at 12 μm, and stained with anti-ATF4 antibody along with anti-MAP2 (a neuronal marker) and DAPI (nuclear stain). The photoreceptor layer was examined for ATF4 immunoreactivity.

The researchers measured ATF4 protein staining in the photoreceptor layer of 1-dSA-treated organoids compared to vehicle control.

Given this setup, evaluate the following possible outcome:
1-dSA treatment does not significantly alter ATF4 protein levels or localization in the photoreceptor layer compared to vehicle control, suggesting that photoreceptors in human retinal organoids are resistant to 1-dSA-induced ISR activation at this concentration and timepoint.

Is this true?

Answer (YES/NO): NO